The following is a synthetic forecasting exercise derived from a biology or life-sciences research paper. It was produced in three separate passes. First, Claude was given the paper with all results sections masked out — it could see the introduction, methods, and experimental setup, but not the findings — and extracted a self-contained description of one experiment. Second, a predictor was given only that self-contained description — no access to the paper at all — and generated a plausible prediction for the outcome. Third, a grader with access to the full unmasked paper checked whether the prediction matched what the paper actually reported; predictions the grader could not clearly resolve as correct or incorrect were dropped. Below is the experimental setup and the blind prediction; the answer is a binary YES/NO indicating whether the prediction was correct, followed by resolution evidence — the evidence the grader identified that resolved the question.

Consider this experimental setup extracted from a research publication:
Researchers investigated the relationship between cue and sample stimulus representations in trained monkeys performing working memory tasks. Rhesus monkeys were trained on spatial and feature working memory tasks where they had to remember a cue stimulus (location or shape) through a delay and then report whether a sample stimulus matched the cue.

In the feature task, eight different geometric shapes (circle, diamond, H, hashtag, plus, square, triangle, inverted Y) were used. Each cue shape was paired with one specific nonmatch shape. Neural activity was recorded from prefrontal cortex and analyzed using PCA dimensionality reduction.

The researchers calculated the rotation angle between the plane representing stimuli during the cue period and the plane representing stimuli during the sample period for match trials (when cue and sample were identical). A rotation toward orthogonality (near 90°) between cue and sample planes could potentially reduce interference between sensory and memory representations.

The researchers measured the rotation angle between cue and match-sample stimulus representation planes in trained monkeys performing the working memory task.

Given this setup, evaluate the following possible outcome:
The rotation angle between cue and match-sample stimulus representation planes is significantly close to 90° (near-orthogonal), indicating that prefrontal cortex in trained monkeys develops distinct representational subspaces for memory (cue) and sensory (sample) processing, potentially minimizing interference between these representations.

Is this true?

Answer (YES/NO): YES